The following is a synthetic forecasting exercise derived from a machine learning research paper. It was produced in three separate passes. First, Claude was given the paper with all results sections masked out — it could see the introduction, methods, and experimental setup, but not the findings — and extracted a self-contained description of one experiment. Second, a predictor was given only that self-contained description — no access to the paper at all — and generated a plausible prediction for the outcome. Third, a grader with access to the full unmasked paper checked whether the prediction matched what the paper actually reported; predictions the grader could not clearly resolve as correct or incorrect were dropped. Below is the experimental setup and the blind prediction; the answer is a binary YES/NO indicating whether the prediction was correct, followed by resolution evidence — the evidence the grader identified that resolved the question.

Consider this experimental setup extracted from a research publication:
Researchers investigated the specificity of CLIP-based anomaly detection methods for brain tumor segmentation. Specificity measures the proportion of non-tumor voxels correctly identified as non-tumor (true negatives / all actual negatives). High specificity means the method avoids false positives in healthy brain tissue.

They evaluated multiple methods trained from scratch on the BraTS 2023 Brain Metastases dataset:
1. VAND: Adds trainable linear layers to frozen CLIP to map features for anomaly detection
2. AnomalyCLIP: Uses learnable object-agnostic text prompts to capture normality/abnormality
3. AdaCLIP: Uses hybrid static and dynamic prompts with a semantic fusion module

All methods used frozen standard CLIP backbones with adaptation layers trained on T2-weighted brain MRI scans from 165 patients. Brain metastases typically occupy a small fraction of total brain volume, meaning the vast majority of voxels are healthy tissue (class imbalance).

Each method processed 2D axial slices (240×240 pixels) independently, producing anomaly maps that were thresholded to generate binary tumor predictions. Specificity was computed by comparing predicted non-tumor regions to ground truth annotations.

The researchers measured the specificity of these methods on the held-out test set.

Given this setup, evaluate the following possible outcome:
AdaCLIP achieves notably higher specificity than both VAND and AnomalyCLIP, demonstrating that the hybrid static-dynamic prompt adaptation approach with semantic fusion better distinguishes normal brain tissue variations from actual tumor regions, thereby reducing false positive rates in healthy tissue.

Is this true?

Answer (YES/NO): NO